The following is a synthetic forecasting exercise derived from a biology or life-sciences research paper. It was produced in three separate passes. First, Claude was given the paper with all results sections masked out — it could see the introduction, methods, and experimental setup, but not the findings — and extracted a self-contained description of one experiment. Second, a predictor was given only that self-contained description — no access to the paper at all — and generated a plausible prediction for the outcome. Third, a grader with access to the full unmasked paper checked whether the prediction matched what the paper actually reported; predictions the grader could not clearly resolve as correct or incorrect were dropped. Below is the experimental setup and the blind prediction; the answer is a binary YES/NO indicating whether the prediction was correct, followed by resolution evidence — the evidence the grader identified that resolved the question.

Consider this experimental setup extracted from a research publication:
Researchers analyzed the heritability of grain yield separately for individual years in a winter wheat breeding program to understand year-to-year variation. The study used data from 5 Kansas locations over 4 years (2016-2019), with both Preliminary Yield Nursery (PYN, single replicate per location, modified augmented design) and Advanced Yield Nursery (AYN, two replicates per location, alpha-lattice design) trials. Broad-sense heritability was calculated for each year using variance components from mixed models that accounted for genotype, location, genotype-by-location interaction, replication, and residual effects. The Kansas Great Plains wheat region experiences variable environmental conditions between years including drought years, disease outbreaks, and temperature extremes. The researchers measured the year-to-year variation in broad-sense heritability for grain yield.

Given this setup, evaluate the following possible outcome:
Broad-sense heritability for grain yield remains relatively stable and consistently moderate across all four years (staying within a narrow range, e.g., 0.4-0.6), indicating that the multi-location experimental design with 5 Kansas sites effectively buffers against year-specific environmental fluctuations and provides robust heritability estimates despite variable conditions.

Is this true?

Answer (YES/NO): NO